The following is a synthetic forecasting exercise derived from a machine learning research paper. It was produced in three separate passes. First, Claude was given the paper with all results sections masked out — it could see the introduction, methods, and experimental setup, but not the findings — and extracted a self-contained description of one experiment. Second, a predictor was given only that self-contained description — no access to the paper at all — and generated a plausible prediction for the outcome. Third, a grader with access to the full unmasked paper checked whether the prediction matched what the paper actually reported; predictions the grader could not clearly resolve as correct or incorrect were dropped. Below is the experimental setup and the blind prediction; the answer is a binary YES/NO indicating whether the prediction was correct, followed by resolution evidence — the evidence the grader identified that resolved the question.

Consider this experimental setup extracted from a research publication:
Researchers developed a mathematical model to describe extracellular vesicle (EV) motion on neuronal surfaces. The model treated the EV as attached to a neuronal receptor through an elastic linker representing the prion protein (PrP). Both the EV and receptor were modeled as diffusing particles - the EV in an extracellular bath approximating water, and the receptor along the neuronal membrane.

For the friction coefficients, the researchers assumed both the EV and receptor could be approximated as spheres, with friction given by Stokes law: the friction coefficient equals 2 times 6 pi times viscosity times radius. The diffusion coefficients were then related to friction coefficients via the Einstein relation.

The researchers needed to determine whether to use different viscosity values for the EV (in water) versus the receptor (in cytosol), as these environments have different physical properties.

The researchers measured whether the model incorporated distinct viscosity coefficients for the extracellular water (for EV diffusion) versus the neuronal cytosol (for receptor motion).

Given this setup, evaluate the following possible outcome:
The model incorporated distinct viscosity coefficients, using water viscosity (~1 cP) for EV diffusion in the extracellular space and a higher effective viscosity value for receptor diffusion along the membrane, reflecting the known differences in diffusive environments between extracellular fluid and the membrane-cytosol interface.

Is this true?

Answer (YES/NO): YES